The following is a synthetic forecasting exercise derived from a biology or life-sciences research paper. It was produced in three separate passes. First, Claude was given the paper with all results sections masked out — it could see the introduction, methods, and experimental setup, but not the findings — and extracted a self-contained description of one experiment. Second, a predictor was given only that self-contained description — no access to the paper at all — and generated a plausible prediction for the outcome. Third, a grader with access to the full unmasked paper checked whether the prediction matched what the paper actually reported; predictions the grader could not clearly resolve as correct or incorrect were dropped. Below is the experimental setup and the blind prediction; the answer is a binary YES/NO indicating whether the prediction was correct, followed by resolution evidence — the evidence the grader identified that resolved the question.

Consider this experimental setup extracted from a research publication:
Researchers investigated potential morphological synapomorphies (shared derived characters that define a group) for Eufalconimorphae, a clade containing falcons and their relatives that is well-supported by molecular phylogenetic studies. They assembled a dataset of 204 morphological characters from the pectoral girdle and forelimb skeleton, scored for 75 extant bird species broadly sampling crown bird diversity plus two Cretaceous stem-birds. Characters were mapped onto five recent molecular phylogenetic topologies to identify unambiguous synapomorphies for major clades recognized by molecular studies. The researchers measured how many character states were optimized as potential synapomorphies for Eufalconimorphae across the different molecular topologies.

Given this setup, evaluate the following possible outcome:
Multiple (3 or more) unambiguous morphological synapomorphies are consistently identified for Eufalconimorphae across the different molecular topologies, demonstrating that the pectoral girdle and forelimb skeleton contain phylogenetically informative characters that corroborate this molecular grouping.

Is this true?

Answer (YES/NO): NO